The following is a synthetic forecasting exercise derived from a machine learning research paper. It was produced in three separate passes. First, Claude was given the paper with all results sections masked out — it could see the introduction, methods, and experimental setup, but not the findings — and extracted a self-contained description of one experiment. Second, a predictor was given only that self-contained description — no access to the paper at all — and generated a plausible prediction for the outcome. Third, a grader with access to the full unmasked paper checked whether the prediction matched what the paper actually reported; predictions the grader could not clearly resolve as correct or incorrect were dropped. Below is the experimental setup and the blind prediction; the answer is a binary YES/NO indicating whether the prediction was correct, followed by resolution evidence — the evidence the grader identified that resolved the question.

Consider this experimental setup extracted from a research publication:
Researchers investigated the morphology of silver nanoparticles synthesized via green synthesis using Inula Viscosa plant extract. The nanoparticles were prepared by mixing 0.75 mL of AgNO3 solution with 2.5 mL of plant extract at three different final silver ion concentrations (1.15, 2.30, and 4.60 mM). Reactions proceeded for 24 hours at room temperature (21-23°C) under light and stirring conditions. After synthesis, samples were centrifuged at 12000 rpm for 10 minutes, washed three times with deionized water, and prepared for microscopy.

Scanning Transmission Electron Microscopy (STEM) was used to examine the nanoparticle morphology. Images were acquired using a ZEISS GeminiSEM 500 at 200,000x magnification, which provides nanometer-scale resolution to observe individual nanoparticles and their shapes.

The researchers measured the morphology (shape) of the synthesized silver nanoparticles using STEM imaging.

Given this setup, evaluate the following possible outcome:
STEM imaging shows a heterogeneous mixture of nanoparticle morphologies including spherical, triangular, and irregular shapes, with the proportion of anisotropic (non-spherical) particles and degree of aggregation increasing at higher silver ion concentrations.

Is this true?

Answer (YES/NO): NO